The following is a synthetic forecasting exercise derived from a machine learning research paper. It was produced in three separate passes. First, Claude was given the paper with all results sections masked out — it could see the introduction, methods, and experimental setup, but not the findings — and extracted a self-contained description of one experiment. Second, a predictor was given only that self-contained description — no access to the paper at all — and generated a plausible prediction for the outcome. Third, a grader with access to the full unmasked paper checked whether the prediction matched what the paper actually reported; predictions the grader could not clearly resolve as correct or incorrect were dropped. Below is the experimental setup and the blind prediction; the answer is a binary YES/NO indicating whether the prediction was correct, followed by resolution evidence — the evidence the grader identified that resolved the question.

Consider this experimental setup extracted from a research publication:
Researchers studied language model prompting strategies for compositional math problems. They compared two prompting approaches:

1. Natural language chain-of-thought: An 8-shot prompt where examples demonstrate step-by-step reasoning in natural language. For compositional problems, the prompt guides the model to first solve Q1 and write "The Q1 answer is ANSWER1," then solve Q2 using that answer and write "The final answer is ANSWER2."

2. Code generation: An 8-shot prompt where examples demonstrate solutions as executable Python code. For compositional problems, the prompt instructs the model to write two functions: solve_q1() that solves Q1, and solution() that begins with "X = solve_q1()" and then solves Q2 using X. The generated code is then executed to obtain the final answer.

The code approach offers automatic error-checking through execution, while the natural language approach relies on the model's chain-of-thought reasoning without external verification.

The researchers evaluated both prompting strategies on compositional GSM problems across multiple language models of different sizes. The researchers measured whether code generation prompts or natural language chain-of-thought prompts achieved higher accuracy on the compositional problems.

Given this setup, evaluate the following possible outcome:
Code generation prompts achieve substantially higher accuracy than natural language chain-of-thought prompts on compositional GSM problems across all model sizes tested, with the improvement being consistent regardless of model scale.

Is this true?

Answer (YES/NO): NO